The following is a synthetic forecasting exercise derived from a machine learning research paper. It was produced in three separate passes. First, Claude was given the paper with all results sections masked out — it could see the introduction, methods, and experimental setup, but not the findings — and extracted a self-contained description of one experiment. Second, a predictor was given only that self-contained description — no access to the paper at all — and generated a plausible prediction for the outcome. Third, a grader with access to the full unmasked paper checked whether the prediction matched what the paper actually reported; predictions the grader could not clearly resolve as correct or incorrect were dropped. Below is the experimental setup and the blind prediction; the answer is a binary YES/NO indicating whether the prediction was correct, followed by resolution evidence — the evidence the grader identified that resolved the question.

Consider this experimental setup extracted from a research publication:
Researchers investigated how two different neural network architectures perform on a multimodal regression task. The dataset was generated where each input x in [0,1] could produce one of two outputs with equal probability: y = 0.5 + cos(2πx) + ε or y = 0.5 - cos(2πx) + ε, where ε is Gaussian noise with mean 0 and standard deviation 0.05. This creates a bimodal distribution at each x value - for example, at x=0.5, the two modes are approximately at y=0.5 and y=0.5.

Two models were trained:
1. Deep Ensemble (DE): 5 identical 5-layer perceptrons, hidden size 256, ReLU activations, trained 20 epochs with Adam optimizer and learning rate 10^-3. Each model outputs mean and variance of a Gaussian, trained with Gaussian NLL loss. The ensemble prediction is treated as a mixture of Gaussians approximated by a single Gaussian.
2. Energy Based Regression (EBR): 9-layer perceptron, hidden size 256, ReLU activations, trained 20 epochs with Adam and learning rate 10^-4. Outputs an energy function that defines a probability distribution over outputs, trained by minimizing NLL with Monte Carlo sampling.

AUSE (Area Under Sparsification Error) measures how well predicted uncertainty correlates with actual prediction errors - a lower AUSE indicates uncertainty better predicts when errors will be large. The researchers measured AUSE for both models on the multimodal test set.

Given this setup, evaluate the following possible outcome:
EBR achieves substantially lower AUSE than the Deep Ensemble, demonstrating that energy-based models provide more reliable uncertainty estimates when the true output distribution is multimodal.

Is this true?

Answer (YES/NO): NO